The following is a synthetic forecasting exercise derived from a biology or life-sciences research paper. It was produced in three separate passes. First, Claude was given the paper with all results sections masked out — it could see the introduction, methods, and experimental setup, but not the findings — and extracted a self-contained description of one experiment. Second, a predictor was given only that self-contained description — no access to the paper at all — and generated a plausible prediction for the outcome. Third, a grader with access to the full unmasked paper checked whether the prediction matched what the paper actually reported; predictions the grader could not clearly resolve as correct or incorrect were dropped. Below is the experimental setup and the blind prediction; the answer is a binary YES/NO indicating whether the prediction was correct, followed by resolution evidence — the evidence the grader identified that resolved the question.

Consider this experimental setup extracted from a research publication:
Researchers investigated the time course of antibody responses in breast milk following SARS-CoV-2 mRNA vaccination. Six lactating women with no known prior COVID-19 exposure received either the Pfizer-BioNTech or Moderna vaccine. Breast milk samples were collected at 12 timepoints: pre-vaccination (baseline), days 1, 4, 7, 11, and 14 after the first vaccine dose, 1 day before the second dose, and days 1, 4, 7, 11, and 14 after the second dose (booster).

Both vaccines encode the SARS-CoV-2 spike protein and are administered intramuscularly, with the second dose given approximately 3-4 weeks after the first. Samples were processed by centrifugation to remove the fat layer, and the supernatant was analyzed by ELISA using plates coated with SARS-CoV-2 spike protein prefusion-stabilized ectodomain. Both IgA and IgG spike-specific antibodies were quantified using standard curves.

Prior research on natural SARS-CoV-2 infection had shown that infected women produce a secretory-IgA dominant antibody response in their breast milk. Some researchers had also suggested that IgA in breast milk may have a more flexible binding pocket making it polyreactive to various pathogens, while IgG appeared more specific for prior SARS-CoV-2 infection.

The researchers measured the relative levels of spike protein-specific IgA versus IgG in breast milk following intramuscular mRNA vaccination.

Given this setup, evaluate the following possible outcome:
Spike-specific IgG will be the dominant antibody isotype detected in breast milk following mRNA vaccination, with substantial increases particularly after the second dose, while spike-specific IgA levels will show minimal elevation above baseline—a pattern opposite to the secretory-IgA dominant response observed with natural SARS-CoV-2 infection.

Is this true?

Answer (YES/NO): NO